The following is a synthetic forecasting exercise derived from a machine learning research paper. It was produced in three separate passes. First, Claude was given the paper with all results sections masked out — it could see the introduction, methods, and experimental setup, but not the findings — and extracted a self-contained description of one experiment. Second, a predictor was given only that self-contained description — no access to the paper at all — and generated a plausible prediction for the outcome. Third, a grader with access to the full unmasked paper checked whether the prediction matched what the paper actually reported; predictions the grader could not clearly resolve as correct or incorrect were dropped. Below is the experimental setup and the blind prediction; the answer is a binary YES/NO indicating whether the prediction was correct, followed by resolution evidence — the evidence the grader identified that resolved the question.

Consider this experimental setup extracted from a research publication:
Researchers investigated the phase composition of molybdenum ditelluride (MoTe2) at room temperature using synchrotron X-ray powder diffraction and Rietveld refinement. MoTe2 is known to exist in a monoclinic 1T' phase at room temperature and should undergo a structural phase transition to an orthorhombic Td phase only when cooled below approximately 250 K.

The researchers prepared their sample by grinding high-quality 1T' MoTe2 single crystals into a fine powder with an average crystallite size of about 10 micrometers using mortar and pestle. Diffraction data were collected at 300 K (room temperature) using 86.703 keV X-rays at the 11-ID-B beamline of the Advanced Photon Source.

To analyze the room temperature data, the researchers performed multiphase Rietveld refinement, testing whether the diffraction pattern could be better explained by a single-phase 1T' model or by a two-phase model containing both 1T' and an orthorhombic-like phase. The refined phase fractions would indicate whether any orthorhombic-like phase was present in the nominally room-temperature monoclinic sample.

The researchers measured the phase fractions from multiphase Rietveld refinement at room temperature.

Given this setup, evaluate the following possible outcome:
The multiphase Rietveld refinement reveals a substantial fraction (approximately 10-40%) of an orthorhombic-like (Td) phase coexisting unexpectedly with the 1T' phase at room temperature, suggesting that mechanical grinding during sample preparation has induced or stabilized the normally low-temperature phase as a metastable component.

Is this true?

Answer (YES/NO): YES